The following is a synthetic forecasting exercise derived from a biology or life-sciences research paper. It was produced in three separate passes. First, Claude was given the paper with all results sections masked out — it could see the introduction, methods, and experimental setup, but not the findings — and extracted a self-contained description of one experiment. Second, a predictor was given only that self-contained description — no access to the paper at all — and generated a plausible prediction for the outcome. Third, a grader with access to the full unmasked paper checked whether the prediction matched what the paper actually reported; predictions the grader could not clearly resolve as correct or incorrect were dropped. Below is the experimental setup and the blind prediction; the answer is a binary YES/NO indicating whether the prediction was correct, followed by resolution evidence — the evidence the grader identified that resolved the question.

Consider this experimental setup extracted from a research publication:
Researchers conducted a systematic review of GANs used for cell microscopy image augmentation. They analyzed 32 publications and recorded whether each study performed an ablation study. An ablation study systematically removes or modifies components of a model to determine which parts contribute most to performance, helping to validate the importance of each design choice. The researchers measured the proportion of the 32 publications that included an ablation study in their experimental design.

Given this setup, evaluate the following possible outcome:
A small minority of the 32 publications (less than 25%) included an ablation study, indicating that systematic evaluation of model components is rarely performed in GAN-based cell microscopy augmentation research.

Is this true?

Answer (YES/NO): YES